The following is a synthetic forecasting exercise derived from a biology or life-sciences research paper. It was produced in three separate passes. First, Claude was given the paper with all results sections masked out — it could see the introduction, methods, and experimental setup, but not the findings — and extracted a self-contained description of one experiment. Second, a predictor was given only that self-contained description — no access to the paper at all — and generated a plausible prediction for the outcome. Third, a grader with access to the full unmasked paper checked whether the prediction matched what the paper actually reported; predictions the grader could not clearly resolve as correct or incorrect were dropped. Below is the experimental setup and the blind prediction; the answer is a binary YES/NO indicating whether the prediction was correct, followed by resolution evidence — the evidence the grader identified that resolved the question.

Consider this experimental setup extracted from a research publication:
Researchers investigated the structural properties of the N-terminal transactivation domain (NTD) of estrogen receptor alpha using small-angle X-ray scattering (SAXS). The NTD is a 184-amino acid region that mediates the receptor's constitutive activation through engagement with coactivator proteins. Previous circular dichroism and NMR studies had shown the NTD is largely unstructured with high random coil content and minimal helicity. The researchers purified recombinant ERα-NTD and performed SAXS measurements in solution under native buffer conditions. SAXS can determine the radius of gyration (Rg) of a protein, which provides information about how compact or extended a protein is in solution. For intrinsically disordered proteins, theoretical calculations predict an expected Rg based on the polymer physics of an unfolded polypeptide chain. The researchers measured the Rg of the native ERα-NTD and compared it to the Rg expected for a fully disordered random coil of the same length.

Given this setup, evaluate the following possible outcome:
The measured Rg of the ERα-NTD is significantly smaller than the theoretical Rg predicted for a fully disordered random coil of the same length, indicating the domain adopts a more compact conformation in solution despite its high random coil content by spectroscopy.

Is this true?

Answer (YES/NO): YES